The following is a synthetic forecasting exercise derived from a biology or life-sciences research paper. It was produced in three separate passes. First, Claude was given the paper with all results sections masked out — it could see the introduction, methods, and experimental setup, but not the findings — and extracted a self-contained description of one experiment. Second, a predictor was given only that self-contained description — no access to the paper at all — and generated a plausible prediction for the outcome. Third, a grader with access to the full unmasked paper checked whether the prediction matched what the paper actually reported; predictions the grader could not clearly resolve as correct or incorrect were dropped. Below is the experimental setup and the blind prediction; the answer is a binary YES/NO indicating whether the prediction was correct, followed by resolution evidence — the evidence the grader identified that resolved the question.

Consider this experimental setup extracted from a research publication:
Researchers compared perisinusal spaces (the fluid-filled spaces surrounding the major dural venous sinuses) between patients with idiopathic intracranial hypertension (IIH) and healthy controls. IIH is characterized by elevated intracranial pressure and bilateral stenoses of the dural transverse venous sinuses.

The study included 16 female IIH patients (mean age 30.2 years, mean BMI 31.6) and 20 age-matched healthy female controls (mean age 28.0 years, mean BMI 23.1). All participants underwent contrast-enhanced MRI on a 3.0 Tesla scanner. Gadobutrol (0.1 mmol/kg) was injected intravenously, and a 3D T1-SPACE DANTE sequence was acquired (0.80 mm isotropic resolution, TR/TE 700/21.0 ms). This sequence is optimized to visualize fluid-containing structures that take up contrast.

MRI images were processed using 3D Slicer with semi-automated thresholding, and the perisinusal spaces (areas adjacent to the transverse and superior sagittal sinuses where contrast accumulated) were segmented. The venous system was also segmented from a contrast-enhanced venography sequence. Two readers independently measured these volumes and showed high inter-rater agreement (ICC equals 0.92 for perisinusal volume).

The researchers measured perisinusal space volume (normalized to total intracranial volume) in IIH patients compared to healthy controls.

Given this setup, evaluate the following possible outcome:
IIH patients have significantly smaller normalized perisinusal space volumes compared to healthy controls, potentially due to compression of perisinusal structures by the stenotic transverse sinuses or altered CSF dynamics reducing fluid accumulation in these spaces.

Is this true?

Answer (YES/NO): NO